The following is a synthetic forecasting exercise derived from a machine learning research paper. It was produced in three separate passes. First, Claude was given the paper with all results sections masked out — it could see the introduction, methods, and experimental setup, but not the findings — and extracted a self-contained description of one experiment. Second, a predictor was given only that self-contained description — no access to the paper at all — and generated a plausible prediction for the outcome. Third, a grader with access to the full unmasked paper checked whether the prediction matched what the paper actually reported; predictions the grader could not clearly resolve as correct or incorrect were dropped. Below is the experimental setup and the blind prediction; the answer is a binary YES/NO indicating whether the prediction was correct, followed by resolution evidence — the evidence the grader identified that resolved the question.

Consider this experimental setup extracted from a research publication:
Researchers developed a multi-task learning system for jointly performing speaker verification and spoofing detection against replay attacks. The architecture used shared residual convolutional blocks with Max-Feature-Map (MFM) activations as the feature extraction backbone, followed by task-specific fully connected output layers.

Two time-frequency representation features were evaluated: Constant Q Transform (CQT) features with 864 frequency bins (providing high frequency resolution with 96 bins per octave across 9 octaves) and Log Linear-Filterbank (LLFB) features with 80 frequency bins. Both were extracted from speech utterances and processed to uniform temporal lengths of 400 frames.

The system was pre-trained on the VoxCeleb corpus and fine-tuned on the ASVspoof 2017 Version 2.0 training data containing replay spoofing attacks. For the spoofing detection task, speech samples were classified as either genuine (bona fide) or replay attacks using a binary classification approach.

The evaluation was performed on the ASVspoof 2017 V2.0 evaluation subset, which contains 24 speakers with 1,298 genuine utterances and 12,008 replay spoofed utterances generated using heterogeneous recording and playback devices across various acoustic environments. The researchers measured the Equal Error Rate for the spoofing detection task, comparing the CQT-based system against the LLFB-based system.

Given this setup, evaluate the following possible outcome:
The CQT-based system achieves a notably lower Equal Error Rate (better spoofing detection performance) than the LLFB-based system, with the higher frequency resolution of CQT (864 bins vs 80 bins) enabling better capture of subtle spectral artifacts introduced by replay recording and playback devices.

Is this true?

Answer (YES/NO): NO